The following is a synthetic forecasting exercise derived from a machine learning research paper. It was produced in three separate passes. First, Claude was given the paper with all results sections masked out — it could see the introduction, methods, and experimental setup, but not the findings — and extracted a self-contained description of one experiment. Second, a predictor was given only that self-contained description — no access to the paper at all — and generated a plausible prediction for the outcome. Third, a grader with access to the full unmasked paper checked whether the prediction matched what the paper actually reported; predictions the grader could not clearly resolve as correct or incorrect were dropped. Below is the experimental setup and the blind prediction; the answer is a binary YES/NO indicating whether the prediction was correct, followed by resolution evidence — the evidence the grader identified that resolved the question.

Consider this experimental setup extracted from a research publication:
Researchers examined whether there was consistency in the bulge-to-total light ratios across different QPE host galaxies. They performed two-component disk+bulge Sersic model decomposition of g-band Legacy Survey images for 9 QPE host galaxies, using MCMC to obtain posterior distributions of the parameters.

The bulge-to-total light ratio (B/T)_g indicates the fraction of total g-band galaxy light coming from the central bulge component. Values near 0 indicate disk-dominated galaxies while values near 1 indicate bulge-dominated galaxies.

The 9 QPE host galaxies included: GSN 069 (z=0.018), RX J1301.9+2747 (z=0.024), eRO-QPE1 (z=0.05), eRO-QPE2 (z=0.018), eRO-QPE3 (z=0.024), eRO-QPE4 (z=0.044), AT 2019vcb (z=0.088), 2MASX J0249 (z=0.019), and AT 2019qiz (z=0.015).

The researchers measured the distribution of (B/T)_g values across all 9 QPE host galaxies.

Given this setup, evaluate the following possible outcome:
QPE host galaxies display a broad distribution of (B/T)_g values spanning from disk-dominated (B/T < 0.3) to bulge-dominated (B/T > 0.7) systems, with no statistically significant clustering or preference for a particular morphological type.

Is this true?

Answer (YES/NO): NO